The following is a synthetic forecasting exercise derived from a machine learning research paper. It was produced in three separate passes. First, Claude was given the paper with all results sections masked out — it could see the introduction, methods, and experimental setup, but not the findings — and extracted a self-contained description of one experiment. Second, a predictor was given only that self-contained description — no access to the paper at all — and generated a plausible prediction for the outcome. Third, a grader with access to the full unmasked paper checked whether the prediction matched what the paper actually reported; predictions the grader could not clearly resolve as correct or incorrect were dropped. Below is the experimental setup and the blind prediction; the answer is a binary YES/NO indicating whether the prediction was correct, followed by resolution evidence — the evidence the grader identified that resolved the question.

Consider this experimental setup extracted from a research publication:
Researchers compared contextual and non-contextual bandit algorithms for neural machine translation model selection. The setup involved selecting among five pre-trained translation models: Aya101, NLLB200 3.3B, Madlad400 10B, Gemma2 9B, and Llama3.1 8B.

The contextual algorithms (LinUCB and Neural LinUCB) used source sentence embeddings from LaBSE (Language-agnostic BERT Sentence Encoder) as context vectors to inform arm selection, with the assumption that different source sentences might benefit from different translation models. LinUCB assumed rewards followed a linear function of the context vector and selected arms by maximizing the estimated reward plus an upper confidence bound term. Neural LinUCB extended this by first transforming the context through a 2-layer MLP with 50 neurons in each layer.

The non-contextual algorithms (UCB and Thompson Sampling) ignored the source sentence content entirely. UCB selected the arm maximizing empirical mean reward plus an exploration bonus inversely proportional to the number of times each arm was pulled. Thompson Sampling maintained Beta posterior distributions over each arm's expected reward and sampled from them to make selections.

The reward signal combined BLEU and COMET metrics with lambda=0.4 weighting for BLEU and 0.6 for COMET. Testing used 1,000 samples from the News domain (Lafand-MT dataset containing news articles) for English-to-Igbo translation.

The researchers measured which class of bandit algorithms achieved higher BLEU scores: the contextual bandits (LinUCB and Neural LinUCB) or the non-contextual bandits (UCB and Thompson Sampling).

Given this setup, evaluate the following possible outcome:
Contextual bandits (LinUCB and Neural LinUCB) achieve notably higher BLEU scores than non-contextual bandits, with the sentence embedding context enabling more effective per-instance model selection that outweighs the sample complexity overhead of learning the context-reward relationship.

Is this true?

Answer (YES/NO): NO